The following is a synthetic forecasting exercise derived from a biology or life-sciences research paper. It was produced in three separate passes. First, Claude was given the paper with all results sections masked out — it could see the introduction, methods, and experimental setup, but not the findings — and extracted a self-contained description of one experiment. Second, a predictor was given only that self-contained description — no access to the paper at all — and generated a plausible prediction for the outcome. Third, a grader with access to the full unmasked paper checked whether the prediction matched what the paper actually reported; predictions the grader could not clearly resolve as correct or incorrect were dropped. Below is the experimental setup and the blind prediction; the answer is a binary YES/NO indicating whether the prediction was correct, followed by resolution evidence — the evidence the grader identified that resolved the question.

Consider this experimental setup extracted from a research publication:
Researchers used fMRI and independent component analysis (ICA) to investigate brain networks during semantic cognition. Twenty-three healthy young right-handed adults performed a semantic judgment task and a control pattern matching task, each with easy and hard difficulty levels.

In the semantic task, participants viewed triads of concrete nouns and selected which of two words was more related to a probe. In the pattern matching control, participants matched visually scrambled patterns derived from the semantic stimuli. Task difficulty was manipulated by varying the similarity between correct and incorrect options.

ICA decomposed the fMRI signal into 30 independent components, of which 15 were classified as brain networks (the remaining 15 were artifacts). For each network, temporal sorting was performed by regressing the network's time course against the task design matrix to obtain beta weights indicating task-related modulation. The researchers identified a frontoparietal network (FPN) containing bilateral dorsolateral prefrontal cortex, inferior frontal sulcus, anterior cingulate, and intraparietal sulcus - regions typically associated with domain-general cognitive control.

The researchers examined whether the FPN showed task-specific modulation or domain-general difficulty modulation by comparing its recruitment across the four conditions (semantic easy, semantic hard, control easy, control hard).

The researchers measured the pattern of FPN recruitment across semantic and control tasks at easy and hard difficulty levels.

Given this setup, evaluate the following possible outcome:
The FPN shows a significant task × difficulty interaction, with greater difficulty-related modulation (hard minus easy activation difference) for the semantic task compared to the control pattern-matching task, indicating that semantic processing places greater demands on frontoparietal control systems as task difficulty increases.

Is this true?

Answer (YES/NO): NO